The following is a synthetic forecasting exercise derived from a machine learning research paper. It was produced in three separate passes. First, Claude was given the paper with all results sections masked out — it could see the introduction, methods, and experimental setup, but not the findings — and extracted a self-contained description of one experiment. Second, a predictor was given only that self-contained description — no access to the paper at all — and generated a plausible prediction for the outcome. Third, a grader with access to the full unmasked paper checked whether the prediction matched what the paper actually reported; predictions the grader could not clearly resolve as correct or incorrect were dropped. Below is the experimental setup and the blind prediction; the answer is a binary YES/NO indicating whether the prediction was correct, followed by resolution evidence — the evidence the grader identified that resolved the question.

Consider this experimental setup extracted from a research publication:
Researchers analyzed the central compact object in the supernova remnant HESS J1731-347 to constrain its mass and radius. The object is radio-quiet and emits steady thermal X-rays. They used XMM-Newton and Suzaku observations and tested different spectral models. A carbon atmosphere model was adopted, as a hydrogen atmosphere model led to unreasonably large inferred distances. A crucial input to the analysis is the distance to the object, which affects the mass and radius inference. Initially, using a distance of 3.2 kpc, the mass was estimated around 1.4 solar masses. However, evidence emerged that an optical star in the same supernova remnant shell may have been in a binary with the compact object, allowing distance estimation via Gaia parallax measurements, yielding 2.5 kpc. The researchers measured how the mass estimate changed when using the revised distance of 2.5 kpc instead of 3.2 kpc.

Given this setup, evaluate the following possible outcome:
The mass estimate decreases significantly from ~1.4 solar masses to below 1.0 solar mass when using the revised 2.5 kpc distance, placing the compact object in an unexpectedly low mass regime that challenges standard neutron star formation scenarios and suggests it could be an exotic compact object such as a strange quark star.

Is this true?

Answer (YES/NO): NO